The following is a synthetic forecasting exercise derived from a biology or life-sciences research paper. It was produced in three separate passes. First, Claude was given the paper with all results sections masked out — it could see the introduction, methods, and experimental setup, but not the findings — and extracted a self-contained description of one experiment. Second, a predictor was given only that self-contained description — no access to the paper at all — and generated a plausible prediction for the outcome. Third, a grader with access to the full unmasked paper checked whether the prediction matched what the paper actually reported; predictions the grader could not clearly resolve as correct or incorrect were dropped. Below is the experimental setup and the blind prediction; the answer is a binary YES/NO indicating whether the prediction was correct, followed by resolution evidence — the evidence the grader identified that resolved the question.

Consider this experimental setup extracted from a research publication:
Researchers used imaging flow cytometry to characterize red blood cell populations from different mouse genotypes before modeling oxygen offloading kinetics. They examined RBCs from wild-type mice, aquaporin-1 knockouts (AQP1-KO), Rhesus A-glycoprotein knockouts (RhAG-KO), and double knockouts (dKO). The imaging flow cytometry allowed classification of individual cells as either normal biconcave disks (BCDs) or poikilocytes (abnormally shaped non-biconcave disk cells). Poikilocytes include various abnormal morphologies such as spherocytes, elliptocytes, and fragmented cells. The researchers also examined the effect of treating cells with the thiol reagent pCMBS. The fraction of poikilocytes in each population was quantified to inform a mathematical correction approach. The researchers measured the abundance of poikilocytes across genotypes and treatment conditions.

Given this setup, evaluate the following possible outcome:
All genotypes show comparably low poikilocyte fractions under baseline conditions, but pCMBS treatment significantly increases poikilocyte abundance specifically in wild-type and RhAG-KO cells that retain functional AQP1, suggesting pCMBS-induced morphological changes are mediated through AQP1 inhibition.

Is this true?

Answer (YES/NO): NO